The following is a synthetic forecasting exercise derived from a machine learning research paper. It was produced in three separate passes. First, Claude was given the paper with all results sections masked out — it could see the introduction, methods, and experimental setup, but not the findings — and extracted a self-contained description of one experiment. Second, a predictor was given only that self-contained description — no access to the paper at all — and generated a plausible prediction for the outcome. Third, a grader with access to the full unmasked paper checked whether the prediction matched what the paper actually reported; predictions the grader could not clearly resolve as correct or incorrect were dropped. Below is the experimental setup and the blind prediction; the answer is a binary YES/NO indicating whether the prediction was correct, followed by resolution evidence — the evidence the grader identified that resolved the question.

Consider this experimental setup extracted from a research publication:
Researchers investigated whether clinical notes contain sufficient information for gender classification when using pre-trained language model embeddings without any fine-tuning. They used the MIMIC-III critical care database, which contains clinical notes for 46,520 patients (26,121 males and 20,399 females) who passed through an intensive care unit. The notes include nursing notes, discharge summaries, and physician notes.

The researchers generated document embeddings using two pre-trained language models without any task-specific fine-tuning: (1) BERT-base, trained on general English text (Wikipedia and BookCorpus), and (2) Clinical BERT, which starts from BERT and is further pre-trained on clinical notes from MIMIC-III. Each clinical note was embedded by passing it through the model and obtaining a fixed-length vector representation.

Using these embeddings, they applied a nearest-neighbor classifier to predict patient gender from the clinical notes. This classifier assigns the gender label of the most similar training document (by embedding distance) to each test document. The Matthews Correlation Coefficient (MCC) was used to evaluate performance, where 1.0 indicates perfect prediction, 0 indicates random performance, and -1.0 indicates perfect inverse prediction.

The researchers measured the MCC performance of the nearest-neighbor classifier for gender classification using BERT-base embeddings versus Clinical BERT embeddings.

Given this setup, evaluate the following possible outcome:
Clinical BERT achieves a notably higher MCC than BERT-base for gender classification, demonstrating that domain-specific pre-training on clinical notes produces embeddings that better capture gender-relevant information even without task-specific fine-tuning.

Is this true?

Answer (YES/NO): NO